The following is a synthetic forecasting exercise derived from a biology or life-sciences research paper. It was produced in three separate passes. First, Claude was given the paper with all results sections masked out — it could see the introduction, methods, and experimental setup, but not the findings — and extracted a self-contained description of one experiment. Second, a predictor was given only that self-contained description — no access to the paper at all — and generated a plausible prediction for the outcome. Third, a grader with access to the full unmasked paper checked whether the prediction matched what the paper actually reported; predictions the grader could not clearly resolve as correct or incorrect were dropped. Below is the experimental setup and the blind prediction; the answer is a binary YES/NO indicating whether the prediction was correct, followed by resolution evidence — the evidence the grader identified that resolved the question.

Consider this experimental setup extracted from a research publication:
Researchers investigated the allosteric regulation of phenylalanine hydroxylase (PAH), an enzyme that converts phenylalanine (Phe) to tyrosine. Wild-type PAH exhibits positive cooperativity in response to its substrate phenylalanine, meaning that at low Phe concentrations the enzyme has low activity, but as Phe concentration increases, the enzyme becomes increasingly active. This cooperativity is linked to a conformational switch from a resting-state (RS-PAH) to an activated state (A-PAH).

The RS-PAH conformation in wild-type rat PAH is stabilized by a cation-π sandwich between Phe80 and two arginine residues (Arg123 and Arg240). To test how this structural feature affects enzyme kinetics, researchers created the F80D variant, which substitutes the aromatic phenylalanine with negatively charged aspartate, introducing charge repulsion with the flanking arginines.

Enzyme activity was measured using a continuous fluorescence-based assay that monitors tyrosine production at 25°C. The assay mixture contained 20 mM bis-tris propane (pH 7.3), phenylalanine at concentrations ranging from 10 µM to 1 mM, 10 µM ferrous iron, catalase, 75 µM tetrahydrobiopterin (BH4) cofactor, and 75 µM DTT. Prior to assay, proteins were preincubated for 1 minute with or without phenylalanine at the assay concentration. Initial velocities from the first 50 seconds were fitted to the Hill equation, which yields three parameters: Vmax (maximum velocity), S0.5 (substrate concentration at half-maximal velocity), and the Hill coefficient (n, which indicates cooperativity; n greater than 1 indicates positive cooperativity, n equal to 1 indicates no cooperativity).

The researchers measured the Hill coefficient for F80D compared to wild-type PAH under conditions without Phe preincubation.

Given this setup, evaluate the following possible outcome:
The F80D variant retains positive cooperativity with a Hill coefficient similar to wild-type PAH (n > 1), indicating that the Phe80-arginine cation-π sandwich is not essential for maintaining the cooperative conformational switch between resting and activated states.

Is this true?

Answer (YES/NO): YES